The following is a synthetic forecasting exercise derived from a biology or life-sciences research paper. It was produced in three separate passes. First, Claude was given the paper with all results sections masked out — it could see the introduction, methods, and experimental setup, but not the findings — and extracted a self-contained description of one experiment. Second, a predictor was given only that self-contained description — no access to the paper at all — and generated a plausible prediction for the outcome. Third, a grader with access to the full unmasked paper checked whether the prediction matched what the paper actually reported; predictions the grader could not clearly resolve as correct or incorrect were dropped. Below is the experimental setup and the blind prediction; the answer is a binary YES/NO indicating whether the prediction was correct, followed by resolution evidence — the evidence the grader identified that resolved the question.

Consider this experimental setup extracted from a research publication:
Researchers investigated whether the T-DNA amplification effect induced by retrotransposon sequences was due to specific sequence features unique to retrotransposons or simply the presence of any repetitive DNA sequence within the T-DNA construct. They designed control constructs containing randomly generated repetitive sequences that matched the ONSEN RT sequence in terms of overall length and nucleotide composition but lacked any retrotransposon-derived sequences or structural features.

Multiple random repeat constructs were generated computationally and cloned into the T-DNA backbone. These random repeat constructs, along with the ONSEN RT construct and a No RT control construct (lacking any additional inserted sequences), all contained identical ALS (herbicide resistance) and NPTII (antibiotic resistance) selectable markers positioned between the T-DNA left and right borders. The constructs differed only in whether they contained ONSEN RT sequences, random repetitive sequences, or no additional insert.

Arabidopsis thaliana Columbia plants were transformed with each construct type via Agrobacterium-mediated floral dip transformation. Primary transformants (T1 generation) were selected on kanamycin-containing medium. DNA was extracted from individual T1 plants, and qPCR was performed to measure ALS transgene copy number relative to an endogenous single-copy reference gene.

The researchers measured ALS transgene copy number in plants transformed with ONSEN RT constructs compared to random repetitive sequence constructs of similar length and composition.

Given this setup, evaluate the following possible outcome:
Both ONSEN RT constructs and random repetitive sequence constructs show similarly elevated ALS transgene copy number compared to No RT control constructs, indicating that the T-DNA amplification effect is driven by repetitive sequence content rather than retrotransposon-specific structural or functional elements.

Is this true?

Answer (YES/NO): YES